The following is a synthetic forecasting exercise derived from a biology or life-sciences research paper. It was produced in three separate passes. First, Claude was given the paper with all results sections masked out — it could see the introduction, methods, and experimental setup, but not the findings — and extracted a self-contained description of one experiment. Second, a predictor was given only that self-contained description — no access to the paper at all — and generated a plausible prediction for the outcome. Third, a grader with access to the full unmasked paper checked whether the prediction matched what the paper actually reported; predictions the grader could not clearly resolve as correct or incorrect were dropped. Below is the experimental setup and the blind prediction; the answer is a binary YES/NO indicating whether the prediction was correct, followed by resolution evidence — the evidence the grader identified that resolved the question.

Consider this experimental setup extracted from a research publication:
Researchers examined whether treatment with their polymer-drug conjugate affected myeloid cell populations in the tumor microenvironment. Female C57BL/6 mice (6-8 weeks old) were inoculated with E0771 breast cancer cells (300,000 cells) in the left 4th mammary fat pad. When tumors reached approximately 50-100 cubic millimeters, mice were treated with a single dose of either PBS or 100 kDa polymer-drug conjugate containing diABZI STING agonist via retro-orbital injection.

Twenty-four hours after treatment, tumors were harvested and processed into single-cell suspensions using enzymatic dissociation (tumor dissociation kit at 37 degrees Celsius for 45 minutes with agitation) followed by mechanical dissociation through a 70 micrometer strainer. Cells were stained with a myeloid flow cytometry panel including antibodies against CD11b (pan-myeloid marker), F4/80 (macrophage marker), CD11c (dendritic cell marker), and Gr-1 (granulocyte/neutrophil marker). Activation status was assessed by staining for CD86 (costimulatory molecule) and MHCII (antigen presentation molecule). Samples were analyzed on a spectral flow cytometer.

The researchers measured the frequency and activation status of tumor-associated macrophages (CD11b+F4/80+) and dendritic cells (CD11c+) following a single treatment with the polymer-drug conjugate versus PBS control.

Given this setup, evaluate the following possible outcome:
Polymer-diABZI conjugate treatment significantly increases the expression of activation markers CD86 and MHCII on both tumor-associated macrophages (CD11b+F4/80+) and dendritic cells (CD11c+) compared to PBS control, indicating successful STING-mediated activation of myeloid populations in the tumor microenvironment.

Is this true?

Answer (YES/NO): YES